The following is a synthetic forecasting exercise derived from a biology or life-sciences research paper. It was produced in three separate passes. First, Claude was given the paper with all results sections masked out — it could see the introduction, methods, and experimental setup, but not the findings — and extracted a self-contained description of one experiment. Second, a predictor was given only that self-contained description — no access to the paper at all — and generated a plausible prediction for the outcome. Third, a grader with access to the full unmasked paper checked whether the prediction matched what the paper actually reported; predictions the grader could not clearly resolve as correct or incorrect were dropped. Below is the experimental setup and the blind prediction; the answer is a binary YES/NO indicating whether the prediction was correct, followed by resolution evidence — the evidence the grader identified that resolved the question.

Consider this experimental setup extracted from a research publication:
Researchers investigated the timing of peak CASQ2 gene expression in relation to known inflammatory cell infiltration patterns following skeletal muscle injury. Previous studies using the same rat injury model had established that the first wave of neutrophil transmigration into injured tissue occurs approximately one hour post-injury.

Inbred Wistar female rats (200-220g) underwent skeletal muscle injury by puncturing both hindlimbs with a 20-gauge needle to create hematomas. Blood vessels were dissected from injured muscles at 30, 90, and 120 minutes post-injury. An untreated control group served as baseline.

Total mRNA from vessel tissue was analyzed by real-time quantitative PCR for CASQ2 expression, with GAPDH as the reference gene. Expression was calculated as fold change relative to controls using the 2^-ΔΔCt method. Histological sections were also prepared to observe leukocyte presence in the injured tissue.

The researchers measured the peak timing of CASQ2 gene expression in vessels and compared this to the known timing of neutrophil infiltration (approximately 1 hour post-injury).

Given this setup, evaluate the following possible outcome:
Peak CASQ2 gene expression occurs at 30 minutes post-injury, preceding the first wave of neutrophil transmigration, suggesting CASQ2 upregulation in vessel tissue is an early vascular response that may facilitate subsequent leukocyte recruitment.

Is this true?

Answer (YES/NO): YES